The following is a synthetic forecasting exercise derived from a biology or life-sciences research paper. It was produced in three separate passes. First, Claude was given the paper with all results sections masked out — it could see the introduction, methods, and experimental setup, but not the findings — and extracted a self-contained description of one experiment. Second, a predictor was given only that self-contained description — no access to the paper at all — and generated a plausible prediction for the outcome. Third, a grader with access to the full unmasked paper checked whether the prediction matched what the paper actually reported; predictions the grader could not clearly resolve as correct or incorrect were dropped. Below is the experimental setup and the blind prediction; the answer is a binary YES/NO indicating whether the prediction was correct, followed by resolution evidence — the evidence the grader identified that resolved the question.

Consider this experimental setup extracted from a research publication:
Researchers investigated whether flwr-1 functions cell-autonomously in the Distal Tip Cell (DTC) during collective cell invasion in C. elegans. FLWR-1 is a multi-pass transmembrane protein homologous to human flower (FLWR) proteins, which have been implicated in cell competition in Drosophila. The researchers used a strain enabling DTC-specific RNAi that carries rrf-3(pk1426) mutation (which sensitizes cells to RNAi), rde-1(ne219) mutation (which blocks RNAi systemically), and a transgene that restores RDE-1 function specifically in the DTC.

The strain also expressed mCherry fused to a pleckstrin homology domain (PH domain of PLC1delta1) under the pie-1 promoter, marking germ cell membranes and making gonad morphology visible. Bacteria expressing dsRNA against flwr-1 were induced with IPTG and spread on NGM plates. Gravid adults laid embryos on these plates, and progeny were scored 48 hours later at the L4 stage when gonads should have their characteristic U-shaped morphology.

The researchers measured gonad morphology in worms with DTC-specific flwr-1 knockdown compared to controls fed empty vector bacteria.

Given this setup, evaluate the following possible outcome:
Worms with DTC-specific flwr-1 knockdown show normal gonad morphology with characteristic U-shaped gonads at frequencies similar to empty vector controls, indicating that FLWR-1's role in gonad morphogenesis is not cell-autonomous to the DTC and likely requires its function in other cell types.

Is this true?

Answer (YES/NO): NO